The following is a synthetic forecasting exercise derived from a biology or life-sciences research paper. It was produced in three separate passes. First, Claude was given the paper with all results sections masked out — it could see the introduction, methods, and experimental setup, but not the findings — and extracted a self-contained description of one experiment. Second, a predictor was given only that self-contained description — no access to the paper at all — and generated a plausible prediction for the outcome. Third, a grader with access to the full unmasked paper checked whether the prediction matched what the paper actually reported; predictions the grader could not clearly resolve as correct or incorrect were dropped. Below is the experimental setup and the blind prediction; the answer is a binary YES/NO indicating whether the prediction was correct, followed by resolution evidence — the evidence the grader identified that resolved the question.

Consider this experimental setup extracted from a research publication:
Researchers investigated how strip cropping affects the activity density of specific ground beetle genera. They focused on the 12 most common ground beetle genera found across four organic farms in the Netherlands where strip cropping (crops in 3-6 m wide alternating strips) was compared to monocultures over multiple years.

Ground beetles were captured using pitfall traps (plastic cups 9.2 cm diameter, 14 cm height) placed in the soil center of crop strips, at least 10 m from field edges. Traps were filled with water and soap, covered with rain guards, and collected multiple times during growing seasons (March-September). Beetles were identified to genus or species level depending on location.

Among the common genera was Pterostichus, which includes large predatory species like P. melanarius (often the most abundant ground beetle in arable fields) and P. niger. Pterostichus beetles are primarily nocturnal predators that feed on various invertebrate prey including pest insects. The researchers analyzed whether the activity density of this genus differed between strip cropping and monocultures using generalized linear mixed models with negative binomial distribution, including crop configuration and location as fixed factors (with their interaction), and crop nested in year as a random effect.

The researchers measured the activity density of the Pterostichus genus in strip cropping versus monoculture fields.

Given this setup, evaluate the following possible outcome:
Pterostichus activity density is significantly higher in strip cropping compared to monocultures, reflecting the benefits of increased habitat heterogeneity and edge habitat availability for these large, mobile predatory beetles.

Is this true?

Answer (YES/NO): NO